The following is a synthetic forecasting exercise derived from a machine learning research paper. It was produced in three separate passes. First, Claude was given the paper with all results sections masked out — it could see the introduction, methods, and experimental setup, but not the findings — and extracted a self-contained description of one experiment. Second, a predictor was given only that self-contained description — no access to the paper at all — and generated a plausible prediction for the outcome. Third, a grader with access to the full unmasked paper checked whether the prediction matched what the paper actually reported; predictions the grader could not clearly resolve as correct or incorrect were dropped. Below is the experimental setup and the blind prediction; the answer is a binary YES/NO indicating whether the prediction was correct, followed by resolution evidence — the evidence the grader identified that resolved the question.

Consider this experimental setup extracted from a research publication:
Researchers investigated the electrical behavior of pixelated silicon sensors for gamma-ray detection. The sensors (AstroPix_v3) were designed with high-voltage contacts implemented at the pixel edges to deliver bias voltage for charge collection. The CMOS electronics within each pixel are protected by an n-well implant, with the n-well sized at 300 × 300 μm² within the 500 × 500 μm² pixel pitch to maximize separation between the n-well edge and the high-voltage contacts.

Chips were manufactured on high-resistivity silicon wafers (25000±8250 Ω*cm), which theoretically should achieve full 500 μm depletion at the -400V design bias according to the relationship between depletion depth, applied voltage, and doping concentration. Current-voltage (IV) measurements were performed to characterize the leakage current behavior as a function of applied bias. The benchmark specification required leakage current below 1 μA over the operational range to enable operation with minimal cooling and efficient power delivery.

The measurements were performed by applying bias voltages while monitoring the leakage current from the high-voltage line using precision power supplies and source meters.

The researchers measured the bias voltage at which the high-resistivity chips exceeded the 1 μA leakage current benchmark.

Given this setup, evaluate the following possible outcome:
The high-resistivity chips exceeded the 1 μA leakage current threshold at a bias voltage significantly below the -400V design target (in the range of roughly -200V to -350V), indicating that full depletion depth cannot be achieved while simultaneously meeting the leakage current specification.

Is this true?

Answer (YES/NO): NO